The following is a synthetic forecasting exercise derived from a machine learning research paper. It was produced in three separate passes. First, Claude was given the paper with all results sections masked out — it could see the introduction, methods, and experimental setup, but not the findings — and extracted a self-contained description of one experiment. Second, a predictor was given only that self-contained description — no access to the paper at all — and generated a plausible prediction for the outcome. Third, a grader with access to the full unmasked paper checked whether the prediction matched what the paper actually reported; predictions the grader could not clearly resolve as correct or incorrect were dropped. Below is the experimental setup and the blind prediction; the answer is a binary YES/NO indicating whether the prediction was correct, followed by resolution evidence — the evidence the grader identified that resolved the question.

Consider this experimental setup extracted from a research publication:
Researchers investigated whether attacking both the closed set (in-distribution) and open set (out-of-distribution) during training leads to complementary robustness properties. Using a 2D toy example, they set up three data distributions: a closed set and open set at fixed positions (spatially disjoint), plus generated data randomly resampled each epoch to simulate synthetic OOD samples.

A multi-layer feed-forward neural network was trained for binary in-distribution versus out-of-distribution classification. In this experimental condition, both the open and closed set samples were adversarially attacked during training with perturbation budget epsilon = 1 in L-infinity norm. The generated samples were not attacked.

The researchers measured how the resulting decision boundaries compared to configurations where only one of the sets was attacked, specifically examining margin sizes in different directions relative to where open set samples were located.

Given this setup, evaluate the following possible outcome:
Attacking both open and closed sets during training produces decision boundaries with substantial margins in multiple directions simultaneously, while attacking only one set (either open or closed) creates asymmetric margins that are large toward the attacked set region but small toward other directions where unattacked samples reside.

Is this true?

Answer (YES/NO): NO